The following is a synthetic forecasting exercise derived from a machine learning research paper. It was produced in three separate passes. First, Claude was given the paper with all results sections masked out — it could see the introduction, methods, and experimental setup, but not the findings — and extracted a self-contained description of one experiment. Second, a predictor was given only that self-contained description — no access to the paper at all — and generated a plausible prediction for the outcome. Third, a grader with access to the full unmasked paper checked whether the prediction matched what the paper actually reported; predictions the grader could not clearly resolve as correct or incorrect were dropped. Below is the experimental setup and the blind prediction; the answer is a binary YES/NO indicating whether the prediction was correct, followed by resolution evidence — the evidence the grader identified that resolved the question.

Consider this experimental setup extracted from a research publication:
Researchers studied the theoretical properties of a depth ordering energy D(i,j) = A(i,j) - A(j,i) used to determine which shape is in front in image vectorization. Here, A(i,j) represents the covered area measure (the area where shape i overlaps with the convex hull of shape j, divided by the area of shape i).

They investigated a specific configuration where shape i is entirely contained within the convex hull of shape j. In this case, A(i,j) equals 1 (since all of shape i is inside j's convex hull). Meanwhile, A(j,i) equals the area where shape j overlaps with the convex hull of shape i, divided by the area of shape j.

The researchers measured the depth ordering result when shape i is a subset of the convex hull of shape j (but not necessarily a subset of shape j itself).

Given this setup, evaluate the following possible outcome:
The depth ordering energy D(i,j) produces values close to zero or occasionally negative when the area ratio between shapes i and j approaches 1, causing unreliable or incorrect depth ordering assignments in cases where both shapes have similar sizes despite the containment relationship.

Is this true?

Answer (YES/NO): NO